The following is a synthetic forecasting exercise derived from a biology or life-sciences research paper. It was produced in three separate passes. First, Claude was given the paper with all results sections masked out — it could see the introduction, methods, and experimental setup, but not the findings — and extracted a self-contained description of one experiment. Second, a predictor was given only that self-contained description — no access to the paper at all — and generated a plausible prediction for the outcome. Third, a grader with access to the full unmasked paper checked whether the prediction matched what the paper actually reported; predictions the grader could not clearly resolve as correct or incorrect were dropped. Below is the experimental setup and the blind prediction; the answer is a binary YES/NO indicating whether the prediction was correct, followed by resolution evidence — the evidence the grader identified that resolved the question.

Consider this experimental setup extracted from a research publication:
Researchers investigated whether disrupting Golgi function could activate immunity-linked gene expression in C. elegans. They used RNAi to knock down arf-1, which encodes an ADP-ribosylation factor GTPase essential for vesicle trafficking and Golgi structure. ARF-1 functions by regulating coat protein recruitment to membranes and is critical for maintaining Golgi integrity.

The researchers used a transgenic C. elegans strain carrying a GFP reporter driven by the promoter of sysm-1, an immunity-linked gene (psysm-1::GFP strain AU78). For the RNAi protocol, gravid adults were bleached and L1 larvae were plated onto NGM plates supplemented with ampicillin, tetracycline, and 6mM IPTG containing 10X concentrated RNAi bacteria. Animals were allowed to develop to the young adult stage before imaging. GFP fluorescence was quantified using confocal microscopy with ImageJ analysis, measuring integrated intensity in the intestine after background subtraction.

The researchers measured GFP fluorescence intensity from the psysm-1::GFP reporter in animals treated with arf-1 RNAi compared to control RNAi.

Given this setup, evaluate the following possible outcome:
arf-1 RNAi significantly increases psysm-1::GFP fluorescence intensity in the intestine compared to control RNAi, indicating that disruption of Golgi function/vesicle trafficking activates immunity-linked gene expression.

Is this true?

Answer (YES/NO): YES